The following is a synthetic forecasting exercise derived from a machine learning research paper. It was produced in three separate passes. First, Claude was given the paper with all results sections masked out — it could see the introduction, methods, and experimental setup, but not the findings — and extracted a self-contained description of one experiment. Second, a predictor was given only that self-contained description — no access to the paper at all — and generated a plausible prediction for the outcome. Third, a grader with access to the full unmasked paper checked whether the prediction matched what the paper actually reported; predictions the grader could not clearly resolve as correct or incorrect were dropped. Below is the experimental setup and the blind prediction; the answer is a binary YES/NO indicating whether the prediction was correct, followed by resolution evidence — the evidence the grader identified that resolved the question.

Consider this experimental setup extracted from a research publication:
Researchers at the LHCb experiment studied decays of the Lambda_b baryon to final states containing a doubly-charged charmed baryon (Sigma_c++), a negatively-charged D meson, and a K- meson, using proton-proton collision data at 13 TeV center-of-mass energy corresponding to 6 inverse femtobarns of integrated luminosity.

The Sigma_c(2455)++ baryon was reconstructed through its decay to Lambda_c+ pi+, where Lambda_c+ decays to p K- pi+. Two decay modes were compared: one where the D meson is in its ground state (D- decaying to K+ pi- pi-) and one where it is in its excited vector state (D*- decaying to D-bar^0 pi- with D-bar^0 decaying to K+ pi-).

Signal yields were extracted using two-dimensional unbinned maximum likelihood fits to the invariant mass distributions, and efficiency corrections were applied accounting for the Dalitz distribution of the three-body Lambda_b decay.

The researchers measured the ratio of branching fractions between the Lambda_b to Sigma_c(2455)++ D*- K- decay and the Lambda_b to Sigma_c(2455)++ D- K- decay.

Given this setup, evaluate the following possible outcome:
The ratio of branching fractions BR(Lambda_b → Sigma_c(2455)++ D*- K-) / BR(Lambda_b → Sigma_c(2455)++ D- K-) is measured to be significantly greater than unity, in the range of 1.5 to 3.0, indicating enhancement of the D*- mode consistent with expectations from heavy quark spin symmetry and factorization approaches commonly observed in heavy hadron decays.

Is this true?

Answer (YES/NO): YES